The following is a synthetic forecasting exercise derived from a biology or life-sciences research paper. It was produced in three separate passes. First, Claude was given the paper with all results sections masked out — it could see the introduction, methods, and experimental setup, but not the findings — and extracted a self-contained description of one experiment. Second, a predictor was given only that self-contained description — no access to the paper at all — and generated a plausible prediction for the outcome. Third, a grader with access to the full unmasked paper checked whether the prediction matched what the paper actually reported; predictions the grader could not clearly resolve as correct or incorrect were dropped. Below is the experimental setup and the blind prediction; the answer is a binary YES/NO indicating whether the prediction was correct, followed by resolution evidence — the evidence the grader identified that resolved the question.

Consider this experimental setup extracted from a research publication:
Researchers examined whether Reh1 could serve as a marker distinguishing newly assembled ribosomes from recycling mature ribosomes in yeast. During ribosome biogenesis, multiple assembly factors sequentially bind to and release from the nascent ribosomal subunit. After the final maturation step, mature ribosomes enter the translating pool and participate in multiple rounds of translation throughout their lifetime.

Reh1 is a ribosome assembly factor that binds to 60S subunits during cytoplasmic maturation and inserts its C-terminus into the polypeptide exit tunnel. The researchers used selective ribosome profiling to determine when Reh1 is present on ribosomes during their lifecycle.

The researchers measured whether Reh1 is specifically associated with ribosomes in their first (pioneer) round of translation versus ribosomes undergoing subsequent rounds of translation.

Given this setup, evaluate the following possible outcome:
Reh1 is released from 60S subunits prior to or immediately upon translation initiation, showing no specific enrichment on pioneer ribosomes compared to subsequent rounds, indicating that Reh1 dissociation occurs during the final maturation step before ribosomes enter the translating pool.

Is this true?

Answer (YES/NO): NO